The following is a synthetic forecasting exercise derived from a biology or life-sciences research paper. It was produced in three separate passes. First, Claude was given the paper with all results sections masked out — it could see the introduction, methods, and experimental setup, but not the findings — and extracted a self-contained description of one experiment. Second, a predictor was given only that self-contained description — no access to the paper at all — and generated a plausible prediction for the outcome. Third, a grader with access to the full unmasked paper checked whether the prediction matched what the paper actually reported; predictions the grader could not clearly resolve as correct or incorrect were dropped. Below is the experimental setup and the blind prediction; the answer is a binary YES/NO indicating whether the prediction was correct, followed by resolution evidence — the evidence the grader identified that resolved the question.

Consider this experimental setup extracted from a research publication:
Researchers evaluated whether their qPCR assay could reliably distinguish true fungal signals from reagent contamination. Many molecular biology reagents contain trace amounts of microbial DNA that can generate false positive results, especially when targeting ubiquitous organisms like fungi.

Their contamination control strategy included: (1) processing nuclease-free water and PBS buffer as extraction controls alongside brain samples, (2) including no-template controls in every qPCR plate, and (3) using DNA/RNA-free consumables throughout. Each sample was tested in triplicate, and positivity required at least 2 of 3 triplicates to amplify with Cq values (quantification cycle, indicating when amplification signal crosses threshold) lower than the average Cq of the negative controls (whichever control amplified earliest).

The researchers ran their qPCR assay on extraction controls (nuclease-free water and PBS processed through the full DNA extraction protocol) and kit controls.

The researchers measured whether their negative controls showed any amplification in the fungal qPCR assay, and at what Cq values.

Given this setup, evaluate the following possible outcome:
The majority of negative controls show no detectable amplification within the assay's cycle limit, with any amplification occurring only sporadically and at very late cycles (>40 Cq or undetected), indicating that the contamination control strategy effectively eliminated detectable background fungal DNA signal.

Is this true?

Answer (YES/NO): NO